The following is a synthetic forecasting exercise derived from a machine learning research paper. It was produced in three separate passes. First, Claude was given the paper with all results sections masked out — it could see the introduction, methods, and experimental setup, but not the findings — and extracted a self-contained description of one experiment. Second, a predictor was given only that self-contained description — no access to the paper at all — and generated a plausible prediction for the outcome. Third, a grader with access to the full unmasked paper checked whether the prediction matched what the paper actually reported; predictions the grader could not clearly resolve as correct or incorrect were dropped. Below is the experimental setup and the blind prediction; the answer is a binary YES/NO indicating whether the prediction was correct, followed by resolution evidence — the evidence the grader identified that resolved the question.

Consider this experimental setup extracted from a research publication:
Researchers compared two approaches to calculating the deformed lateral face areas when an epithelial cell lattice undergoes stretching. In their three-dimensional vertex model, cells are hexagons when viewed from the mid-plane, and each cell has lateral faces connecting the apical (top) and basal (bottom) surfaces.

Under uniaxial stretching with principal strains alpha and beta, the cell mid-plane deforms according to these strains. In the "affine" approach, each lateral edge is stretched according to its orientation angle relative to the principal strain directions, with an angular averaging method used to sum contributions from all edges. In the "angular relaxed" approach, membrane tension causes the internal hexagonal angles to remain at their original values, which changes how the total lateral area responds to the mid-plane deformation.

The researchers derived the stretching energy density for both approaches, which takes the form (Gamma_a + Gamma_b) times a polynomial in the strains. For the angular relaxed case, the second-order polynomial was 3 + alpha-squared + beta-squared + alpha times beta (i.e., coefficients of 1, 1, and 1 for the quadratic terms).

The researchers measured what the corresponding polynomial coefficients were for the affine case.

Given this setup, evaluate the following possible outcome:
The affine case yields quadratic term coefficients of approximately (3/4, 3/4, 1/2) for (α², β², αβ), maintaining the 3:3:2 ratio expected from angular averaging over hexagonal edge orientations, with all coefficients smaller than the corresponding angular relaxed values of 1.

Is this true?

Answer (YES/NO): NO